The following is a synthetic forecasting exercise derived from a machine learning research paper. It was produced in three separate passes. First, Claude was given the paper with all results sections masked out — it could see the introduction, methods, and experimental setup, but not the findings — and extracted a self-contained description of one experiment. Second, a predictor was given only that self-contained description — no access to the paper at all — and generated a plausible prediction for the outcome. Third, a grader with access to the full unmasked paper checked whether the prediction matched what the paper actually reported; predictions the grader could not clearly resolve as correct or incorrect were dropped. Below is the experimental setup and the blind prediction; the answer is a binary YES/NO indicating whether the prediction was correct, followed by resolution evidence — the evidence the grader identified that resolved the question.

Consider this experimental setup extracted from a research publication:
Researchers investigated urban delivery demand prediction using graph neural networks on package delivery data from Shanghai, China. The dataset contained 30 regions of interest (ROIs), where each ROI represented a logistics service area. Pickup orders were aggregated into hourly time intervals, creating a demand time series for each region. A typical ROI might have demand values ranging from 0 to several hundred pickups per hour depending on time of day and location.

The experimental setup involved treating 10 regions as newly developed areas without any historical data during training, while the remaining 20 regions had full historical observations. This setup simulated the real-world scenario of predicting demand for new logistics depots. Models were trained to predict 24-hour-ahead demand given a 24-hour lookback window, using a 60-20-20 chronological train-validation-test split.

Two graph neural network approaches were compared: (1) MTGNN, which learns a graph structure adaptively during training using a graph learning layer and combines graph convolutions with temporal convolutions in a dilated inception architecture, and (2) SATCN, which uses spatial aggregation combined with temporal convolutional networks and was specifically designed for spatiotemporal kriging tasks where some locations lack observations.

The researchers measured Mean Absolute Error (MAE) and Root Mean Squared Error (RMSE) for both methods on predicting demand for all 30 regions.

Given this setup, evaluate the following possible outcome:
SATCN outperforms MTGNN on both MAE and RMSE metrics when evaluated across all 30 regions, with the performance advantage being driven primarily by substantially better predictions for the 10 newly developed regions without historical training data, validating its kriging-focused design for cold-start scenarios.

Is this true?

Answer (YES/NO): NO